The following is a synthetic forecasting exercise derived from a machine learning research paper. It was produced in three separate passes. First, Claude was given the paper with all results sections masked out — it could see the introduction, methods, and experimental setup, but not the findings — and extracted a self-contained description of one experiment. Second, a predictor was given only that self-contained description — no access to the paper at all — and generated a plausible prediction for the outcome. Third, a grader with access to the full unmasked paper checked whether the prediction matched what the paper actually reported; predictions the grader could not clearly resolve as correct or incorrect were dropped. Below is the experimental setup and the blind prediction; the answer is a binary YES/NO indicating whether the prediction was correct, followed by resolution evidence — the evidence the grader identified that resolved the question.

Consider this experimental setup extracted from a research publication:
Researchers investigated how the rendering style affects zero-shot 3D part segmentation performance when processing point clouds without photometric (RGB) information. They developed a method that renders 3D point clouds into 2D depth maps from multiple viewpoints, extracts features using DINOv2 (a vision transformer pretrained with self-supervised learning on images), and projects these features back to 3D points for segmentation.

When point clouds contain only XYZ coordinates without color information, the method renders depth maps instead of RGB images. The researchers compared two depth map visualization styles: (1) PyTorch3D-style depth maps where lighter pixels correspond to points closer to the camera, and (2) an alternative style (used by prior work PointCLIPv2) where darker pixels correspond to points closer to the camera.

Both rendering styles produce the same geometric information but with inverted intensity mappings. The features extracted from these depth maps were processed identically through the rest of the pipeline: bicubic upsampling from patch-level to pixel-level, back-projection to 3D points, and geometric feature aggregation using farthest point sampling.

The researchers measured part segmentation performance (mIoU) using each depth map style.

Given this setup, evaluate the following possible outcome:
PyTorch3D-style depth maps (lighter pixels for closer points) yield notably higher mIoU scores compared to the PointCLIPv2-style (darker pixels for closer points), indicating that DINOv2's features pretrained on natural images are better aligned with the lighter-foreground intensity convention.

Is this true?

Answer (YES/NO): NO